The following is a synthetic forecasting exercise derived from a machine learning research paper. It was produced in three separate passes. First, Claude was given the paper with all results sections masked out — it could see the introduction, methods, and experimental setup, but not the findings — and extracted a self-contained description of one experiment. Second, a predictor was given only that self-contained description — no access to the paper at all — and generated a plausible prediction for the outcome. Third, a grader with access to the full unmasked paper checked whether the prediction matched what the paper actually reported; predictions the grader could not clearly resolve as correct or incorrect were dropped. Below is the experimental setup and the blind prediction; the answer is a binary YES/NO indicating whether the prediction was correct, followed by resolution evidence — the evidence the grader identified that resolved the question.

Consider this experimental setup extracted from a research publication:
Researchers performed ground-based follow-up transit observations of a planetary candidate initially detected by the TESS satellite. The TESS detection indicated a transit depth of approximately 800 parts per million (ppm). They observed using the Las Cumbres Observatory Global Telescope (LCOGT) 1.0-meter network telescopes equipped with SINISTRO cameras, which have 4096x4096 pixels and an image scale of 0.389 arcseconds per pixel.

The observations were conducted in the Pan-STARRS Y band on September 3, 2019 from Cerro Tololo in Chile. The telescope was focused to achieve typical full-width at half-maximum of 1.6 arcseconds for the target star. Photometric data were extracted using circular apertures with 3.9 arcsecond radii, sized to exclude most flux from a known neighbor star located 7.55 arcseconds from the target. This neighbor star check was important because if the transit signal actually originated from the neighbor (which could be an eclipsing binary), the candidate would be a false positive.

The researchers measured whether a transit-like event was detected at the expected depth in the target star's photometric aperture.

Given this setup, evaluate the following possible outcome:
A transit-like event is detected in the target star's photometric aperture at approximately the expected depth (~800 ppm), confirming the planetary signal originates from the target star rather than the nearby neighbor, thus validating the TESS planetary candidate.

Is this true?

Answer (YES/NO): YES